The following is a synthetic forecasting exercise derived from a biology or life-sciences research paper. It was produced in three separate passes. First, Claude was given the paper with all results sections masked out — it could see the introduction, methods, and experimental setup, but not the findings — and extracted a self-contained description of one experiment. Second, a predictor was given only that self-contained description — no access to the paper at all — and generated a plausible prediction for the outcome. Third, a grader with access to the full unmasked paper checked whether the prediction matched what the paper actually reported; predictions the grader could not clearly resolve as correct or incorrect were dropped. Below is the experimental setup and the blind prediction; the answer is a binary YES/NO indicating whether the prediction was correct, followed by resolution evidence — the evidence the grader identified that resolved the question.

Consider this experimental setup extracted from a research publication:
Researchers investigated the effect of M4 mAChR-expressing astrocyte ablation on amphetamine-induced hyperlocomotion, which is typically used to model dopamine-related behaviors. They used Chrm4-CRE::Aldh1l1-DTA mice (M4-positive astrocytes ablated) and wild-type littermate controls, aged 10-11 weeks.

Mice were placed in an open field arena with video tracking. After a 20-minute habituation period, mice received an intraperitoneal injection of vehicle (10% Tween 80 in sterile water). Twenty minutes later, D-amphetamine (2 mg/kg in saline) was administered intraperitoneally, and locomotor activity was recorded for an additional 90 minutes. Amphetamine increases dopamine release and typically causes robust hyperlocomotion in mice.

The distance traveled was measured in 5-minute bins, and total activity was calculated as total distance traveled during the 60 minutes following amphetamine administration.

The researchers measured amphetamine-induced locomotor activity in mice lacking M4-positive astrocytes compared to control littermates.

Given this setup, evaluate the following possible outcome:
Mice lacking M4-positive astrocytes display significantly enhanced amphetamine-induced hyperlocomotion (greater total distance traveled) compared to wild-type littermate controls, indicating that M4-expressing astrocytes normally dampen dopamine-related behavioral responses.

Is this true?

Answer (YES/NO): NO